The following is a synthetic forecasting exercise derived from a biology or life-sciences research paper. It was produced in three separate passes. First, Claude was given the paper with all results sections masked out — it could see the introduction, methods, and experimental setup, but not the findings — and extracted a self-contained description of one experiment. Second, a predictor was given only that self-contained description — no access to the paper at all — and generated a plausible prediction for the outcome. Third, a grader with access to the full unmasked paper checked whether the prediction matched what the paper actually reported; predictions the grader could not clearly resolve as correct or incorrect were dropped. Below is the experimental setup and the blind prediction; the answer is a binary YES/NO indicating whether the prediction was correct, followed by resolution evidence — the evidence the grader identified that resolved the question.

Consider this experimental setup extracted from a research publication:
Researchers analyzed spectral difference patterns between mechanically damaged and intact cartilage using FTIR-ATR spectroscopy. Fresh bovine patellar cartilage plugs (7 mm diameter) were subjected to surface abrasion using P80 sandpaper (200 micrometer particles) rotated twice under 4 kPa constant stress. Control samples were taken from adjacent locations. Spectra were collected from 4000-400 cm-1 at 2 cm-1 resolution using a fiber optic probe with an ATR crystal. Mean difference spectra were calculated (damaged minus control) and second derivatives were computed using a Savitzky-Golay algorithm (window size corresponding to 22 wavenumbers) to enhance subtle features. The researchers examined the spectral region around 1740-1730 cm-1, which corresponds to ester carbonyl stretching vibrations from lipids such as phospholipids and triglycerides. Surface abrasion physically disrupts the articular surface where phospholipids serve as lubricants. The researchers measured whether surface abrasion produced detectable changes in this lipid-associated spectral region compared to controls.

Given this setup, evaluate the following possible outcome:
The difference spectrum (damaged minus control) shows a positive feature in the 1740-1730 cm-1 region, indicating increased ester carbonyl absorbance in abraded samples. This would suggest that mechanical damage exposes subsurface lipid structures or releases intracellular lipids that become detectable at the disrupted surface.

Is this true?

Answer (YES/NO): NO